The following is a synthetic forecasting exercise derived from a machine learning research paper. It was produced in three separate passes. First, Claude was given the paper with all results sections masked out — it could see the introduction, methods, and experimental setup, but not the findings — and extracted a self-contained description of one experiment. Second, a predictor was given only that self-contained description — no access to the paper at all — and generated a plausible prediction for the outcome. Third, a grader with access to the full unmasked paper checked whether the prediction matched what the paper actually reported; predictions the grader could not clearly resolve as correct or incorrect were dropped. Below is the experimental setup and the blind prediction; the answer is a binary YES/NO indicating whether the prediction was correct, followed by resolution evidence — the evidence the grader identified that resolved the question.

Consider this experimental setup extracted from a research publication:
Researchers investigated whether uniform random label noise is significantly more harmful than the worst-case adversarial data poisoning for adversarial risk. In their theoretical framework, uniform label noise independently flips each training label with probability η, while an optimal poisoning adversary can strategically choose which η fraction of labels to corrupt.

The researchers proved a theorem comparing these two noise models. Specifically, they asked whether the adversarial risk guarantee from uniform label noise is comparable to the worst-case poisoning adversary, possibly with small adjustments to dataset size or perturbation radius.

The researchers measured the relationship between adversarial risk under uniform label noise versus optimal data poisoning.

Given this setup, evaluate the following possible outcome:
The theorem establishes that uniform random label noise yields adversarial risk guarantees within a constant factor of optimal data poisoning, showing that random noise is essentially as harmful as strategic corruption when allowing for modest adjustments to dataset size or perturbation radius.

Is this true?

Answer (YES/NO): YES